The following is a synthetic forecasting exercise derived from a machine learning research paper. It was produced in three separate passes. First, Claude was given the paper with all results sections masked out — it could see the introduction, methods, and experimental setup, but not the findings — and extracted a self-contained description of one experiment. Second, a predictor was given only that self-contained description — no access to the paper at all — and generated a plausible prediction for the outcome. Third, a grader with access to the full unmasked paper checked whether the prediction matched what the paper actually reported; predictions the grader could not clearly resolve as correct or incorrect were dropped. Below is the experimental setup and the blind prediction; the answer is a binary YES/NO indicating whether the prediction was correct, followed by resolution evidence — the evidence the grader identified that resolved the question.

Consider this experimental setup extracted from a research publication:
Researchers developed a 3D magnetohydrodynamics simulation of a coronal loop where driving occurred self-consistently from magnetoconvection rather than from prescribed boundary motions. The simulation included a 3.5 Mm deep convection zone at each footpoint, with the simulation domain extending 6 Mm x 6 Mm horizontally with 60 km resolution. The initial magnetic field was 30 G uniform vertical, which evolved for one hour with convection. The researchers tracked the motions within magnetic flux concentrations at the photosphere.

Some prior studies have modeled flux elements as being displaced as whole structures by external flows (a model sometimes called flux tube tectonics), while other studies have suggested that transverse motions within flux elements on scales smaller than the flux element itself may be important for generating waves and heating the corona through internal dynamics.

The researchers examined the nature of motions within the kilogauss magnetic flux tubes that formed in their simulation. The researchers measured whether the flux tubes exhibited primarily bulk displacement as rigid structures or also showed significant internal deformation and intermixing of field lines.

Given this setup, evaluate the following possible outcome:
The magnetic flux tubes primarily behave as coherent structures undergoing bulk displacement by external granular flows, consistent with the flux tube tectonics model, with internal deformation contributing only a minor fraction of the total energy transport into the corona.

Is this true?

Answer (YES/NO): NO